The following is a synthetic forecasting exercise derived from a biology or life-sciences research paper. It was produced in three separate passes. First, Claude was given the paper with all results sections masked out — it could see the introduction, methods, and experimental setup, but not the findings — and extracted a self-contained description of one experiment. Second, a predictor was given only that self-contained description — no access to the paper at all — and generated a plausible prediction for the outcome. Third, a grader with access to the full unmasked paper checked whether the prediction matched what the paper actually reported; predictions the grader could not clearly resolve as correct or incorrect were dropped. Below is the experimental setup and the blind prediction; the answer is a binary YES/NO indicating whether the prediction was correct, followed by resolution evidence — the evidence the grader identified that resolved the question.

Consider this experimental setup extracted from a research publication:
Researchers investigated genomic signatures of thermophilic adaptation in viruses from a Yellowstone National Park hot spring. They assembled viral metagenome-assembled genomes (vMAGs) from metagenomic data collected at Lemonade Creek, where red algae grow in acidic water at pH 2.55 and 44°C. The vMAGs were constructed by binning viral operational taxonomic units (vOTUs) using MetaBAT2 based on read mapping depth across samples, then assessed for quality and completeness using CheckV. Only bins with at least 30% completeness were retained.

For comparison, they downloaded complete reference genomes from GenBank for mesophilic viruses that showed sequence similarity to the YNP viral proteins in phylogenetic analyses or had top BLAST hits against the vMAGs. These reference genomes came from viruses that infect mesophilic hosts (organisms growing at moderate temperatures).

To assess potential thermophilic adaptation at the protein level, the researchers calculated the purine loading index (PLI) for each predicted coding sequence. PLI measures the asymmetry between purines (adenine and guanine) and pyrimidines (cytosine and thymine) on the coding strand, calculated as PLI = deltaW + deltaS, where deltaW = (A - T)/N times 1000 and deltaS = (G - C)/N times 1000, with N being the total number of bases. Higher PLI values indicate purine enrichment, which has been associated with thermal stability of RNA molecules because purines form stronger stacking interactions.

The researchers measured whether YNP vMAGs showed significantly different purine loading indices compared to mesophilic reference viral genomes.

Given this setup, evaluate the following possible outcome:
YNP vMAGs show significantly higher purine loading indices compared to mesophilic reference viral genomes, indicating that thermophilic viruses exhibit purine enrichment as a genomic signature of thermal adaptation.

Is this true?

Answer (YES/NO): YES